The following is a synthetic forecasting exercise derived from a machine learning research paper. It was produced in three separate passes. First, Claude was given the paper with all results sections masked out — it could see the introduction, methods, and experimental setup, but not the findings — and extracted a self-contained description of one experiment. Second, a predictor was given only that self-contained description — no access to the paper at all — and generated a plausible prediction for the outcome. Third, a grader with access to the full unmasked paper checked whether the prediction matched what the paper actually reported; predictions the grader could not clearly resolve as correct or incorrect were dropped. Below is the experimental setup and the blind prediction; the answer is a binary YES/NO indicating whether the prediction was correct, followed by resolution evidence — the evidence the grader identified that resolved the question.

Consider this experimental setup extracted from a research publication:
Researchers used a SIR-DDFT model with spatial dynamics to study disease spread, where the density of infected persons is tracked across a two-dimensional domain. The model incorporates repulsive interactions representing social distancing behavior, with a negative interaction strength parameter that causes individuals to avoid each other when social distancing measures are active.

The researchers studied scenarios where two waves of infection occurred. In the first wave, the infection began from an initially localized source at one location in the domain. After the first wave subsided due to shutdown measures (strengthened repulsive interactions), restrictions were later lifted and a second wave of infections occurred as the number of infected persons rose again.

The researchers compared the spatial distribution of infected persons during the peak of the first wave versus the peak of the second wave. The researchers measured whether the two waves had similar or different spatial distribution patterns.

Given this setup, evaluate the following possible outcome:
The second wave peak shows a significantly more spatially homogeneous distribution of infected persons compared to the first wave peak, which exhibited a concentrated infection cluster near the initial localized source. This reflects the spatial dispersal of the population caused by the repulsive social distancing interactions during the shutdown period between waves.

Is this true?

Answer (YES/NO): NO